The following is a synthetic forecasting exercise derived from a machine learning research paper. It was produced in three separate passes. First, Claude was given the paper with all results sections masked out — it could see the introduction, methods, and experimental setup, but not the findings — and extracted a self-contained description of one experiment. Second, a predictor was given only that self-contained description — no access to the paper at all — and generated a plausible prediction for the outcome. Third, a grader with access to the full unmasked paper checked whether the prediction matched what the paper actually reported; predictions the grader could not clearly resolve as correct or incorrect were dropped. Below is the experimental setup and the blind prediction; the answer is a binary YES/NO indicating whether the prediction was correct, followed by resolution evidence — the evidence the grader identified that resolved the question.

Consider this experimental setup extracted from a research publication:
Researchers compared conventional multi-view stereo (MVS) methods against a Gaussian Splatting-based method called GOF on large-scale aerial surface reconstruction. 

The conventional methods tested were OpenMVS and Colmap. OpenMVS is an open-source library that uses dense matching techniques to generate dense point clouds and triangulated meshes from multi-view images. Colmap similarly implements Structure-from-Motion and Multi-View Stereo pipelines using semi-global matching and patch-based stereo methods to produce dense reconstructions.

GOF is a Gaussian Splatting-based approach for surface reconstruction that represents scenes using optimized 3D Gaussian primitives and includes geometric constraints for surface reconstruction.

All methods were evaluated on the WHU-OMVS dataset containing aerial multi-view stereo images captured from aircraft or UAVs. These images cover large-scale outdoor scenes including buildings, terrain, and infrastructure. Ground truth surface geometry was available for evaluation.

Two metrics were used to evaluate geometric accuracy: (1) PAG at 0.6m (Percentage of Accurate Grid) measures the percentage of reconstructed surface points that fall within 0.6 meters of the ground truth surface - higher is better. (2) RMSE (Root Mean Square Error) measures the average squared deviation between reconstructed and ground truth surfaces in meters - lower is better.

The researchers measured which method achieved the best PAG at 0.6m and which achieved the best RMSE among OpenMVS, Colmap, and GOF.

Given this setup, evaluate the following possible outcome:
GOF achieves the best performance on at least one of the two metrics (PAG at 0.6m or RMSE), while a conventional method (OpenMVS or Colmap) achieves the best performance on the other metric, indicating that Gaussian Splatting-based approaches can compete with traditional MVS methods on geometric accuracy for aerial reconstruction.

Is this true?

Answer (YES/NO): YES